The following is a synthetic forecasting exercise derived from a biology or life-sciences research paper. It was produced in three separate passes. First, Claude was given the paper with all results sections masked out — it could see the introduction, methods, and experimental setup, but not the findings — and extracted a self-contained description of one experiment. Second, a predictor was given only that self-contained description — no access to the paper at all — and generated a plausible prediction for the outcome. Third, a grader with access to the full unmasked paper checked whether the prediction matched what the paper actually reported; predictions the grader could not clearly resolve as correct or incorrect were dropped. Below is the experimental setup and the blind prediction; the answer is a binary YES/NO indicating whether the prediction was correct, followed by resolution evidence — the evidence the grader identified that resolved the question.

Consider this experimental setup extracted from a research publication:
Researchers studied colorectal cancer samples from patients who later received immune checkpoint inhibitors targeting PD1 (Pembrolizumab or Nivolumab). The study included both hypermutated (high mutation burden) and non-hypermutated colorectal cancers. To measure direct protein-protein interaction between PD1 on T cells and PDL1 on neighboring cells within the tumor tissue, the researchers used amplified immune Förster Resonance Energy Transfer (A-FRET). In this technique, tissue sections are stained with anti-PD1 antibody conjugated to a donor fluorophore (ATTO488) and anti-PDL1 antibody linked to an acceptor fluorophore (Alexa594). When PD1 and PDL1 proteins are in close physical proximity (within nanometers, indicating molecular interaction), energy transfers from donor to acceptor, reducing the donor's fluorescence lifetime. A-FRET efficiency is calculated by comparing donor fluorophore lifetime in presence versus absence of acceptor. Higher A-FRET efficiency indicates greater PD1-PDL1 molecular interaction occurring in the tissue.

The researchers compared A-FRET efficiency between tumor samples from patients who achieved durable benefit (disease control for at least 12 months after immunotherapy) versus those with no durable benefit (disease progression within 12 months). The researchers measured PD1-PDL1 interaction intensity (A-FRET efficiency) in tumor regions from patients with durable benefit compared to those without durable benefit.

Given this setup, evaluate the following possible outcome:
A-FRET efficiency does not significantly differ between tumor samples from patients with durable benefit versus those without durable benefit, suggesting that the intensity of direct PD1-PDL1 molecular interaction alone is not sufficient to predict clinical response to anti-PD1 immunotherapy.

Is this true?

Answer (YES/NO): YES